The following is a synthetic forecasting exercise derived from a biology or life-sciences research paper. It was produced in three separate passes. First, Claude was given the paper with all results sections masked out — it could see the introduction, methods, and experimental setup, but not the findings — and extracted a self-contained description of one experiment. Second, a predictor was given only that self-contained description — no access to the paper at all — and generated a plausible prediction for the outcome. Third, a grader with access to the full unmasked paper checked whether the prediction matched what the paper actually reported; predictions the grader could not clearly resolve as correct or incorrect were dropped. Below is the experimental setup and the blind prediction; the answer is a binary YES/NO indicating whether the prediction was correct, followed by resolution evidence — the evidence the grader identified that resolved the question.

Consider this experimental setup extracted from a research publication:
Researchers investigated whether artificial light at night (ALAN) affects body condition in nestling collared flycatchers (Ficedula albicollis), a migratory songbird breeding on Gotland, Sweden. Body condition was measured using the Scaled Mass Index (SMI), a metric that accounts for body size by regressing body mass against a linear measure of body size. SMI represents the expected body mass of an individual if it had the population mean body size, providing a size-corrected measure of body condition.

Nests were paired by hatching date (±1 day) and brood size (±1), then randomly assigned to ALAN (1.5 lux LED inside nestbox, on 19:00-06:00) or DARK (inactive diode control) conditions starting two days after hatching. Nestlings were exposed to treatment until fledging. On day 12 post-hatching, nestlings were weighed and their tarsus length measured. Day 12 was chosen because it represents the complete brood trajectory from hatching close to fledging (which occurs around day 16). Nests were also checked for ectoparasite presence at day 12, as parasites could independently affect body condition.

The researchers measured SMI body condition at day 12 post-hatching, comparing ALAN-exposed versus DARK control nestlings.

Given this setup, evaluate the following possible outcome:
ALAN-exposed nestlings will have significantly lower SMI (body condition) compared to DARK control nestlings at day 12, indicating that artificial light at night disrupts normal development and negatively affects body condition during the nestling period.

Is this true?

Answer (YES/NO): NO